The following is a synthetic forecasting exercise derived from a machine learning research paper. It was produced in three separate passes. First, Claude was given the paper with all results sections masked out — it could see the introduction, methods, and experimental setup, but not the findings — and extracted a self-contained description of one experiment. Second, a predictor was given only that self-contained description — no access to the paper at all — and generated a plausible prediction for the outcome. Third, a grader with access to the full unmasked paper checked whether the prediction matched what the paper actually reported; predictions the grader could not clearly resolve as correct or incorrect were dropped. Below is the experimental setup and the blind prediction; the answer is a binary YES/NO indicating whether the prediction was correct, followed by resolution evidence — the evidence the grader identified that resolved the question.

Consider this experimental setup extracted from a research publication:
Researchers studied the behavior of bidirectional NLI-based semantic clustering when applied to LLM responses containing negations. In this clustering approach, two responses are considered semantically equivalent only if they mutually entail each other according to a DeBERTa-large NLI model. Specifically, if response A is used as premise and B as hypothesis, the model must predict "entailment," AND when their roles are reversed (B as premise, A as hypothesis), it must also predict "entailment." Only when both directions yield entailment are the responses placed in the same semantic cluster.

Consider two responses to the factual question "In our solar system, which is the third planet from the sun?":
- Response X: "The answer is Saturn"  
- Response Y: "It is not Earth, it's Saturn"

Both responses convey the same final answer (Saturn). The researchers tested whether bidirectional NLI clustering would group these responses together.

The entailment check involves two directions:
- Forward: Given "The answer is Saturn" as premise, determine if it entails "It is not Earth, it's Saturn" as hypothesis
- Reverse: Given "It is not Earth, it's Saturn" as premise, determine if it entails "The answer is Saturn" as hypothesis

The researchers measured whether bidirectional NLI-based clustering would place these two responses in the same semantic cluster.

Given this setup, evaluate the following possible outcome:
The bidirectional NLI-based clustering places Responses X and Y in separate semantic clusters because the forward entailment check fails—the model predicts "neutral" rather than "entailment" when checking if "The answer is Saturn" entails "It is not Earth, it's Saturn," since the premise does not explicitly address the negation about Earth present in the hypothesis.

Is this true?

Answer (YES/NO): YES